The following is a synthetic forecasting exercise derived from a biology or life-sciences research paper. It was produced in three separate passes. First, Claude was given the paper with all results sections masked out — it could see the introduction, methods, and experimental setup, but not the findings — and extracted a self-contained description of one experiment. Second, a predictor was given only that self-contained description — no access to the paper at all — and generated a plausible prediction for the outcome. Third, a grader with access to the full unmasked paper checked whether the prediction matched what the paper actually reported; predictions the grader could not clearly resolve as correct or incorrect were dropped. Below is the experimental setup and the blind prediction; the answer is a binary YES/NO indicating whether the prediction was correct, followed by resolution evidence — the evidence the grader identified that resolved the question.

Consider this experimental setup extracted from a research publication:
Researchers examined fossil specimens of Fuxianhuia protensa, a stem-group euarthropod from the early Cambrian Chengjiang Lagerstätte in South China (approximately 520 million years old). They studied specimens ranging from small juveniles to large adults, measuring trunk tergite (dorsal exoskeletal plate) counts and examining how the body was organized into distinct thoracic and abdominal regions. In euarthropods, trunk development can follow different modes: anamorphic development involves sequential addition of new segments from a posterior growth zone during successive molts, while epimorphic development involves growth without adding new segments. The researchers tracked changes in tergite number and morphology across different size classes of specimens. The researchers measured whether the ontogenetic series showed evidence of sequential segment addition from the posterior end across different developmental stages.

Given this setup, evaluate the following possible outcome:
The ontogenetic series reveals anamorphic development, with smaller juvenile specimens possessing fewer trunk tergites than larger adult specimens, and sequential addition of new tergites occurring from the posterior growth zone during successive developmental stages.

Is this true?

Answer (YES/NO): YES